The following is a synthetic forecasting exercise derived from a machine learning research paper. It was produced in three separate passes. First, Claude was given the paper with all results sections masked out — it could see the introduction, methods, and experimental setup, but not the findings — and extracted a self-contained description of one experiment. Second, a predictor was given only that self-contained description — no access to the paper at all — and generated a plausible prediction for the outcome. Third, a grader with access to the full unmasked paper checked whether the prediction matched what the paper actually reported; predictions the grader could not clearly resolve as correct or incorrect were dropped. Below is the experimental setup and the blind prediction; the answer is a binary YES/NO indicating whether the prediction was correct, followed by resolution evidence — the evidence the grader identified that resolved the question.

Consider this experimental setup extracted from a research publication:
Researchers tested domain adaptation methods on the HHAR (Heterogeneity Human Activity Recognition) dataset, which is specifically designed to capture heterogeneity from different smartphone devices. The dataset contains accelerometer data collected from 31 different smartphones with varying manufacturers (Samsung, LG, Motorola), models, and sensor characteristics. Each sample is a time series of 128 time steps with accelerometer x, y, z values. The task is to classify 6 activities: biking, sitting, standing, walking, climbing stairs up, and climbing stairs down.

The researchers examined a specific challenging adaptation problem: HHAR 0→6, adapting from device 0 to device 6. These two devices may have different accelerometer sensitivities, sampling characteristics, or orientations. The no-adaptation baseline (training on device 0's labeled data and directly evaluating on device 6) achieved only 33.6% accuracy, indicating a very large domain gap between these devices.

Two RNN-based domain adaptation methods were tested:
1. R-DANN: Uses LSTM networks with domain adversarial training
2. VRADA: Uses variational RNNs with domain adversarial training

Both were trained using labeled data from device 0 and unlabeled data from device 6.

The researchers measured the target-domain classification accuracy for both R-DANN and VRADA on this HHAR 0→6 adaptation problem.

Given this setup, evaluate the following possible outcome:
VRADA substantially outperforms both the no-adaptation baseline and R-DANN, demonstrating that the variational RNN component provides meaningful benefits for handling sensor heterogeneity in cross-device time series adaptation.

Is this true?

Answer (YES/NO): NO